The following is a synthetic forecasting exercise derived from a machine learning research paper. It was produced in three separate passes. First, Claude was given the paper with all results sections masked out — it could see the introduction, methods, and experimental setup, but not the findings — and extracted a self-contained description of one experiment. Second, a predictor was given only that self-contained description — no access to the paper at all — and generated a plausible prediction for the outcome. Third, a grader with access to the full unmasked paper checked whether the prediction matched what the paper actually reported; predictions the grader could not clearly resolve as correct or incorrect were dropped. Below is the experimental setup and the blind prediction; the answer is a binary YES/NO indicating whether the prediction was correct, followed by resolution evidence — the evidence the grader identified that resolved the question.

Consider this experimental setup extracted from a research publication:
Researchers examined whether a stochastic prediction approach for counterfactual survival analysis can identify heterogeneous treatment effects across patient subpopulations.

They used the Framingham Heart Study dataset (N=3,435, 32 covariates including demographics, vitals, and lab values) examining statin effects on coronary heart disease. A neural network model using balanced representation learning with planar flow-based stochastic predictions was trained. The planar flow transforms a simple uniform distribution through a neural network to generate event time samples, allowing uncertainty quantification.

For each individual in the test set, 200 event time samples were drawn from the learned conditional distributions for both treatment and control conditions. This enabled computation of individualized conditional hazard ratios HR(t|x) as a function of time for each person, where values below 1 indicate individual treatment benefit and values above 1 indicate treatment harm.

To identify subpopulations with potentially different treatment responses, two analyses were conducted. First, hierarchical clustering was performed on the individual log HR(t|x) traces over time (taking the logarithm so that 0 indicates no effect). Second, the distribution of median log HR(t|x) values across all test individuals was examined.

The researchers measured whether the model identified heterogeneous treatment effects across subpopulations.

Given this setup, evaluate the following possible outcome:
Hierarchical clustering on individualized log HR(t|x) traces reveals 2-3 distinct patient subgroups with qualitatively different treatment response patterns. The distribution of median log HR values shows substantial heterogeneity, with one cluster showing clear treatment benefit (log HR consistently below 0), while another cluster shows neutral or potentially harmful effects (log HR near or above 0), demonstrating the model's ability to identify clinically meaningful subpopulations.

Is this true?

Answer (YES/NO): NO